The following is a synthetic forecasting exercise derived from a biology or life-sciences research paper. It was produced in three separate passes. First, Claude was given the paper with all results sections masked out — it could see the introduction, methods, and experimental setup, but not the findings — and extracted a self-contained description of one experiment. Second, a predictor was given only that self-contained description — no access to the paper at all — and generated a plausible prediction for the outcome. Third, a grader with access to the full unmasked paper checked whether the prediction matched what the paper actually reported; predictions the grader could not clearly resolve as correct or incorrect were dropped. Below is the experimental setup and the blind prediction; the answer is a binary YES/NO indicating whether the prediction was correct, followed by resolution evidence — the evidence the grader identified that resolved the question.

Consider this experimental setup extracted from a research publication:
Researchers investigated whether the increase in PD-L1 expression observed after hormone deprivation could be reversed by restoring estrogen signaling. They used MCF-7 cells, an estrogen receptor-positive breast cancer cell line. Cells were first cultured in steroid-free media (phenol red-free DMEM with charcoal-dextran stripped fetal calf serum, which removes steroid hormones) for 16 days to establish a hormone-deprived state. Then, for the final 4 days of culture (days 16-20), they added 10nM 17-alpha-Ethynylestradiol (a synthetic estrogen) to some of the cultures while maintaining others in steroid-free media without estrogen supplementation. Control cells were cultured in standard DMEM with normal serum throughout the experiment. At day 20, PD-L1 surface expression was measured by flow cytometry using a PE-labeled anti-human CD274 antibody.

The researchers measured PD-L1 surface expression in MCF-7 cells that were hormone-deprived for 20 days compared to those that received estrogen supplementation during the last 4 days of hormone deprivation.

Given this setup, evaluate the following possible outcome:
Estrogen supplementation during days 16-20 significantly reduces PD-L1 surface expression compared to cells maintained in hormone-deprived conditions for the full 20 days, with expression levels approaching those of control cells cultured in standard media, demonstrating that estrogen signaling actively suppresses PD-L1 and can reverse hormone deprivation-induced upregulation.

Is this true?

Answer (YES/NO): YES